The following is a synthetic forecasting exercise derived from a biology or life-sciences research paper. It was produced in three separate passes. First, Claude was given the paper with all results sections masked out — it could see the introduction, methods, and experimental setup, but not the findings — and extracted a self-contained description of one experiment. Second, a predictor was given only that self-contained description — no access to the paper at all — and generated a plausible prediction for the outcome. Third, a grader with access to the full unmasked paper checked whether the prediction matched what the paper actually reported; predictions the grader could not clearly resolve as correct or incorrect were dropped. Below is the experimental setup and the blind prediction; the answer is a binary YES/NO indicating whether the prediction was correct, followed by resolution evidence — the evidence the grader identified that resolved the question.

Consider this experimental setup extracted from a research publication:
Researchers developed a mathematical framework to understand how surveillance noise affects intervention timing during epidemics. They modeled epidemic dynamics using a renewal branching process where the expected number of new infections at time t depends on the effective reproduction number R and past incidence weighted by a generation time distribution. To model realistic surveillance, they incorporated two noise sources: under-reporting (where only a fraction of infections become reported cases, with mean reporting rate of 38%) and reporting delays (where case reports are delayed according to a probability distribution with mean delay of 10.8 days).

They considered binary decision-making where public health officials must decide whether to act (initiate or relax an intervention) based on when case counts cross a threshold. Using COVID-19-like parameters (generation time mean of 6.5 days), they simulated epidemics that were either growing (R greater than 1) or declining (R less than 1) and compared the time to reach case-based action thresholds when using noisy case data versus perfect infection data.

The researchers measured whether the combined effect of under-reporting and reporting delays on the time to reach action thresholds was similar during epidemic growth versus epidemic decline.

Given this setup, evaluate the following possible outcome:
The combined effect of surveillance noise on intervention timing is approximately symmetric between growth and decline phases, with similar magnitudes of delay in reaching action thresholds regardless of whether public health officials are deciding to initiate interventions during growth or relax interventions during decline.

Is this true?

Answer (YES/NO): NO